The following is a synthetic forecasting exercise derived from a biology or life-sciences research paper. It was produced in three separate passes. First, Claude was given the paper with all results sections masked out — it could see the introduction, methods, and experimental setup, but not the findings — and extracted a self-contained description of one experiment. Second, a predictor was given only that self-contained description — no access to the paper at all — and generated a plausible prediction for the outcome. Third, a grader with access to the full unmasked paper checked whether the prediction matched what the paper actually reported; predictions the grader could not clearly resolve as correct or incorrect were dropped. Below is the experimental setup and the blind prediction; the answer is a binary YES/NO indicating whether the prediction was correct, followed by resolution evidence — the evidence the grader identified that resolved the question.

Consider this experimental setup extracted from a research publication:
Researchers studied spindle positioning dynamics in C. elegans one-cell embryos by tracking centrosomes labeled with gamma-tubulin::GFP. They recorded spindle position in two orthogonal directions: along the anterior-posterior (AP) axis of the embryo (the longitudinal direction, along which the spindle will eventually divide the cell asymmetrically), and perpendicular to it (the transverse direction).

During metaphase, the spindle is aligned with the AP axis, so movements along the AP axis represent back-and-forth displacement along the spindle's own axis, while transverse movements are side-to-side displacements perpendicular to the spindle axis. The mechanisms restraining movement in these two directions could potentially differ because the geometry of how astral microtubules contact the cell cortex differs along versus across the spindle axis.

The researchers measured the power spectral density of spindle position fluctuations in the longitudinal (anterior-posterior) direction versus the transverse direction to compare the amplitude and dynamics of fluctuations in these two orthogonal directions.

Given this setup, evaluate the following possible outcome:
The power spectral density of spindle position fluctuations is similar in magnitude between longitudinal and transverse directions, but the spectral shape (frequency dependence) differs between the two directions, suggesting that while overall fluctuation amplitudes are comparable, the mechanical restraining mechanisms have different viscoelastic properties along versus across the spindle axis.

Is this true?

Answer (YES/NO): NO